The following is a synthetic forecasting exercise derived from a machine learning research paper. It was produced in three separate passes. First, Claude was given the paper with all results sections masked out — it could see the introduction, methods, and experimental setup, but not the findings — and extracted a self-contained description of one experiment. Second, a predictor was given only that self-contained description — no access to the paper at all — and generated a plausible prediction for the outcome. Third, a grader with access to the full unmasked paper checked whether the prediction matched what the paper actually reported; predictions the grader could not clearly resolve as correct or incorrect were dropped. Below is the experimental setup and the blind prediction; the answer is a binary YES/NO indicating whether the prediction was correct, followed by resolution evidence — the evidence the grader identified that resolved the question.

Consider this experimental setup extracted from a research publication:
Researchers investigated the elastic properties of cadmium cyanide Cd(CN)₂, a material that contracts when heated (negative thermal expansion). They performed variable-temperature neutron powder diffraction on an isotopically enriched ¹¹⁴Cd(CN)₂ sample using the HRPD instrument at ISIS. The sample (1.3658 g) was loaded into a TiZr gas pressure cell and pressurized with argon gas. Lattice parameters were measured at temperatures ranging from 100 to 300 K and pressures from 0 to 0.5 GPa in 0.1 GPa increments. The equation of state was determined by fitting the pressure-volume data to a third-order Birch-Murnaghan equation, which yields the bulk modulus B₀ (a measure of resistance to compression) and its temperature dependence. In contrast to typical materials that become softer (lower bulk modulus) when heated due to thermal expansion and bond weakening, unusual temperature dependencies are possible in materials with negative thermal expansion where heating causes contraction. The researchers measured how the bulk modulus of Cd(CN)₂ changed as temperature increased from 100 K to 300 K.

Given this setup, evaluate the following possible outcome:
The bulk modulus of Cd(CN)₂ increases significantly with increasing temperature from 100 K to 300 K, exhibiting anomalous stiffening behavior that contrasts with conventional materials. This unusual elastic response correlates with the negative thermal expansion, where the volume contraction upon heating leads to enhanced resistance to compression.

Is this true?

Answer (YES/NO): YES